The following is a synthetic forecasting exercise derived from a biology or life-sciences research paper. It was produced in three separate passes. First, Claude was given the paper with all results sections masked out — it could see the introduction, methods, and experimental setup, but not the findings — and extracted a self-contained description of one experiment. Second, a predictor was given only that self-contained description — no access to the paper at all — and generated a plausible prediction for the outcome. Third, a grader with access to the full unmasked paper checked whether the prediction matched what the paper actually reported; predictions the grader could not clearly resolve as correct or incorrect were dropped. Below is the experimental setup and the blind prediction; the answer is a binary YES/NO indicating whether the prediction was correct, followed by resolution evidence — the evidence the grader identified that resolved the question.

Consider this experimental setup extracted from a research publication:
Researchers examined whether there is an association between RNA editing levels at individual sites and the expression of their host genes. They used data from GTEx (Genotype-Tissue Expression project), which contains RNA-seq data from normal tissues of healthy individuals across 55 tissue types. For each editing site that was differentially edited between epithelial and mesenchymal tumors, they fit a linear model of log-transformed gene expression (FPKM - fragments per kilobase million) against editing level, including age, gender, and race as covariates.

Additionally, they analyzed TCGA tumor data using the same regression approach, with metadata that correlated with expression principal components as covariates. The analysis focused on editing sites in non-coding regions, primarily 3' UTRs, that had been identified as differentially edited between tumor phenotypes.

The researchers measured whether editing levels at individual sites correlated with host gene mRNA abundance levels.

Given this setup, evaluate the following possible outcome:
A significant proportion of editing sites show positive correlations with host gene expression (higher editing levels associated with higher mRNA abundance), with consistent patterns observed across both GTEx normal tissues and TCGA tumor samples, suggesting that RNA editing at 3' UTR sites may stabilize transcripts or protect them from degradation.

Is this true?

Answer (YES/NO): YES